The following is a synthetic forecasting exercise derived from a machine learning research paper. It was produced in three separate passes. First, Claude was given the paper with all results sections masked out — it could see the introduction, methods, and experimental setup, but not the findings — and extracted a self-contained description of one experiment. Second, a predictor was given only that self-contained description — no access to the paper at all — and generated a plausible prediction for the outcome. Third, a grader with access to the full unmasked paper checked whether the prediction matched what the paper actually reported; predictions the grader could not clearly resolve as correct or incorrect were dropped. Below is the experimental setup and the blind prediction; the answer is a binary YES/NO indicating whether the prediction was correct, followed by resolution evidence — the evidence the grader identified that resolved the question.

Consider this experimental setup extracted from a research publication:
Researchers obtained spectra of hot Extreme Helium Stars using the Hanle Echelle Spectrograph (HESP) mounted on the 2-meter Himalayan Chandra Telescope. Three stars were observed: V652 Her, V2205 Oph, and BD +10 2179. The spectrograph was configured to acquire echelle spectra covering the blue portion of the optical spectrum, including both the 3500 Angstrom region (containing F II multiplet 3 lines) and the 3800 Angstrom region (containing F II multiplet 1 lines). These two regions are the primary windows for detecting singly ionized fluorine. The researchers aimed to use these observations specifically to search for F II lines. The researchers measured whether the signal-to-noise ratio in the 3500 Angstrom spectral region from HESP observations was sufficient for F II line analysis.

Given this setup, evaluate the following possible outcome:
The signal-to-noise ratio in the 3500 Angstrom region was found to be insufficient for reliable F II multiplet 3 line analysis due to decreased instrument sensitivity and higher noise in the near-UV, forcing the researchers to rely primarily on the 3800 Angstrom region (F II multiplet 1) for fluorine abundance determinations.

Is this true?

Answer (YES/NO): YES